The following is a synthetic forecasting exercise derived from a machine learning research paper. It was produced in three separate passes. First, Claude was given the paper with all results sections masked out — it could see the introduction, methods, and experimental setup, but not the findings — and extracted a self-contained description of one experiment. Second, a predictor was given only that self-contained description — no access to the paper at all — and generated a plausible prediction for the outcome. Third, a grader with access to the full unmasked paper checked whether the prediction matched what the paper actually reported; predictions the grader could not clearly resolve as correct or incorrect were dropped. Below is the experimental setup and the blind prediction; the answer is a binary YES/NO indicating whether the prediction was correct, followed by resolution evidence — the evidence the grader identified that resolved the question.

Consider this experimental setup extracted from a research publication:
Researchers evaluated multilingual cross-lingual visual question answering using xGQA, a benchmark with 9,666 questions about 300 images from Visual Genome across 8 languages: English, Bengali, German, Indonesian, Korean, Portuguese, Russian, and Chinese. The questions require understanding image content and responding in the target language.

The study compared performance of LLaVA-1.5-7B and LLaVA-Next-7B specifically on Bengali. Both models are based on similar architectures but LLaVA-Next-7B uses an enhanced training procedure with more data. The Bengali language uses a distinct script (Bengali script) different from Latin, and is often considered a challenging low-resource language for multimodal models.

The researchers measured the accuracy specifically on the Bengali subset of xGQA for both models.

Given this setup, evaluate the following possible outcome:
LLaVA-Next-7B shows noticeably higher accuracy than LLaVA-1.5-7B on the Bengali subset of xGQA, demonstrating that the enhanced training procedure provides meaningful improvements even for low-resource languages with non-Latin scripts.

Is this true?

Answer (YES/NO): NO